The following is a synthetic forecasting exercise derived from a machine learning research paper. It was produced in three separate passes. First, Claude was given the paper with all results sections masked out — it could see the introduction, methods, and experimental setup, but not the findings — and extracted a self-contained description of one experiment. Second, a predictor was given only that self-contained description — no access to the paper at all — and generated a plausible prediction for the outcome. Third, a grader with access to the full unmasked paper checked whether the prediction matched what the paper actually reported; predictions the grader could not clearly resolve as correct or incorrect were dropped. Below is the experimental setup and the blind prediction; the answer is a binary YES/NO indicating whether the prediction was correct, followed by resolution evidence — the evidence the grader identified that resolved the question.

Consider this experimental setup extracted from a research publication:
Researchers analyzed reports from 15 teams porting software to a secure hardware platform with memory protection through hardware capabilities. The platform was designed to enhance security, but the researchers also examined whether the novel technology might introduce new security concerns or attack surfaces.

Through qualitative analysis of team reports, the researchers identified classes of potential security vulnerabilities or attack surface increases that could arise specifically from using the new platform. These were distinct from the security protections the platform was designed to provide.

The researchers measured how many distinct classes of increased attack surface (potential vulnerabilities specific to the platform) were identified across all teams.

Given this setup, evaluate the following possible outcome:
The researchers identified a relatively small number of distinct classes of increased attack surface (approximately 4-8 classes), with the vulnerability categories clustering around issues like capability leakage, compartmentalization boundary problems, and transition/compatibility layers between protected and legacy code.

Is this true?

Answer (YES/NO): YES